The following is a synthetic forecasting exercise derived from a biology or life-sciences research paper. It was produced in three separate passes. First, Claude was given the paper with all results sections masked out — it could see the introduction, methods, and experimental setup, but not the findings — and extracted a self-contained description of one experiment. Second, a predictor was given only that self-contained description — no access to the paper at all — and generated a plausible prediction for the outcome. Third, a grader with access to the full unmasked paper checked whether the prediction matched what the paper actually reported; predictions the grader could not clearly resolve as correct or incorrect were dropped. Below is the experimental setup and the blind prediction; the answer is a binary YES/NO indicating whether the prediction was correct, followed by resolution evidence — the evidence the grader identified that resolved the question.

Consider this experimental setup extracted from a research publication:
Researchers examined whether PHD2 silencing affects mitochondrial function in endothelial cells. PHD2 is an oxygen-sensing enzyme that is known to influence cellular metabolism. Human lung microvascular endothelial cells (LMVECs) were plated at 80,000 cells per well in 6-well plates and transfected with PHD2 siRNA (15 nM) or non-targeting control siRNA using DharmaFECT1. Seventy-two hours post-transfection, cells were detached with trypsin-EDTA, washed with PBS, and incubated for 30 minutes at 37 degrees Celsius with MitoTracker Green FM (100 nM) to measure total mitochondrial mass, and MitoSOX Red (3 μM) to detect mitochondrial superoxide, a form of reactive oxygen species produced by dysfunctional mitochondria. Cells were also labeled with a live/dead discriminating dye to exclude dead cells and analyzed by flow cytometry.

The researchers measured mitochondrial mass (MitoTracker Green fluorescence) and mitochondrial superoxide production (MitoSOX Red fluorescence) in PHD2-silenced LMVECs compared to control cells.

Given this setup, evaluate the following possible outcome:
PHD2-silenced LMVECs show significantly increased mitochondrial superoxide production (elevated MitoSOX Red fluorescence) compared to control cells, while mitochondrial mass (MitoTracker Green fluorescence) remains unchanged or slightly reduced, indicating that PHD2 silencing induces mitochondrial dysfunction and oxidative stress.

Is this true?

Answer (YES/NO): NO